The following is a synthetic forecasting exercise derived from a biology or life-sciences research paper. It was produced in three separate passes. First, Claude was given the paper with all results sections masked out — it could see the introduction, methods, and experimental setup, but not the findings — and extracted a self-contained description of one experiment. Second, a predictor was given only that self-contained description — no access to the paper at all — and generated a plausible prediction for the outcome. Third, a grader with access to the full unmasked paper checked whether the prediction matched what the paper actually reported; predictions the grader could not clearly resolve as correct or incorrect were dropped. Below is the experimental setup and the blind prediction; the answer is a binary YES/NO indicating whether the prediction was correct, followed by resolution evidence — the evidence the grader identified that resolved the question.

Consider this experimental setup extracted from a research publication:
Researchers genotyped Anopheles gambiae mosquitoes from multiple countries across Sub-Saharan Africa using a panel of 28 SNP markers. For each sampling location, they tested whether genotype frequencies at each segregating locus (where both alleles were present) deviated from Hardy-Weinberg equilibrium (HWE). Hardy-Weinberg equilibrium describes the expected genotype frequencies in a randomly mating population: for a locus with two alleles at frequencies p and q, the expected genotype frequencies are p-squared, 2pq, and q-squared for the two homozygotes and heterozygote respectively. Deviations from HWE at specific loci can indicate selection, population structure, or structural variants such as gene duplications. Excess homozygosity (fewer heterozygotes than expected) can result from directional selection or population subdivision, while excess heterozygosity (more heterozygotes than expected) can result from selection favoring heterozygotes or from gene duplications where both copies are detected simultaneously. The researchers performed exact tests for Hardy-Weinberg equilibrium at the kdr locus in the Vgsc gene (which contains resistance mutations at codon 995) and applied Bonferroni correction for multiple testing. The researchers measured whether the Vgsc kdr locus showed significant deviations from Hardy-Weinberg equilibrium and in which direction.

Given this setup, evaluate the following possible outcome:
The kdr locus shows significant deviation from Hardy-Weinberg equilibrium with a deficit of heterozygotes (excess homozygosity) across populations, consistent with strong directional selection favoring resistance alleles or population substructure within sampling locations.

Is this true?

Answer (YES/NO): NO